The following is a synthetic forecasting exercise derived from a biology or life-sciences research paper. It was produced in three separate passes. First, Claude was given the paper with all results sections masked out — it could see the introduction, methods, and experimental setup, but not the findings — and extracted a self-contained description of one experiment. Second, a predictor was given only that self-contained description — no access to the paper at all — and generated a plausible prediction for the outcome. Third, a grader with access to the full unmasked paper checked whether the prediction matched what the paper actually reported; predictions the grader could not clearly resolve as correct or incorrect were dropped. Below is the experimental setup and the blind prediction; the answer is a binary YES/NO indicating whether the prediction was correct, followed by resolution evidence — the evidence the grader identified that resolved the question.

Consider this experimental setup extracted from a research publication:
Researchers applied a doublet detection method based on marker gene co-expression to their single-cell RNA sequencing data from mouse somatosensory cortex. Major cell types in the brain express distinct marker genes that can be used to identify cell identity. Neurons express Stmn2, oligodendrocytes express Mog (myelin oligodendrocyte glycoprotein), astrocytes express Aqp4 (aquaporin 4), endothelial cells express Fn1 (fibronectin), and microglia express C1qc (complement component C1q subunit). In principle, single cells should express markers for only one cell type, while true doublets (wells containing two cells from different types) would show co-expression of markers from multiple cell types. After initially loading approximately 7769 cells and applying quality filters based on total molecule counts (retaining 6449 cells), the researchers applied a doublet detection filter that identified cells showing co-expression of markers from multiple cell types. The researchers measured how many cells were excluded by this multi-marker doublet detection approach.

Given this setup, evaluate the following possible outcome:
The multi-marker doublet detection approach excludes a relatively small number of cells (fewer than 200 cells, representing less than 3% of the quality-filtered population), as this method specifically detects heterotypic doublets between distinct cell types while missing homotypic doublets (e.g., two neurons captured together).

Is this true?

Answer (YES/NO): NO